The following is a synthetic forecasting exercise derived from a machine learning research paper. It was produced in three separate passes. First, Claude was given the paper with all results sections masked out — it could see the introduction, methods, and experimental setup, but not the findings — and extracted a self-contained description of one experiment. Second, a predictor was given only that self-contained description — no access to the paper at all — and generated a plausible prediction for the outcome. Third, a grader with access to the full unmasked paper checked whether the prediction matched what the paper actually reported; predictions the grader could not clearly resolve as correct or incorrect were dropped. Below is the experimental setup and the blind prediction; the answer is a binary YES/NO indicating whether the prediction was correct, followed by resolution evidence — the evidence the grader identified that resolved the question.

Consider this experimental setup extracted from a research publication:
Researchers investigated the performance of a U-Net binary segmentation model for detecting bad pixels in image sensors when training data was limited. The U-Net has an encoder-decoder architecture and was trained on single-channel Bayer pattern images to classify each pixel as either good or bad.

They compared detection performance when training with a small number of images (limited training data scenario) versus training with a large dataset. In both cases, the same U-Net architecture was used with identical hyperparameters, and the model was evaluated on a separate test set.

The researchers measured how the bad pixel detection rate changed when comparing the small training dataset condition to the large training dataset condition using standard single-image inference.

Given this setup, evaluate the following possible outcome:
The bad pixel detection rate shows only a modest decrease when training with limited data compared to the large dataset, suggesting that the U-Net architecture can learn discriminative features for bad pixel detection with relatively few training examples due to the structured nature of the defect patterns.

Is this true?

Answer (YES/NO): NO